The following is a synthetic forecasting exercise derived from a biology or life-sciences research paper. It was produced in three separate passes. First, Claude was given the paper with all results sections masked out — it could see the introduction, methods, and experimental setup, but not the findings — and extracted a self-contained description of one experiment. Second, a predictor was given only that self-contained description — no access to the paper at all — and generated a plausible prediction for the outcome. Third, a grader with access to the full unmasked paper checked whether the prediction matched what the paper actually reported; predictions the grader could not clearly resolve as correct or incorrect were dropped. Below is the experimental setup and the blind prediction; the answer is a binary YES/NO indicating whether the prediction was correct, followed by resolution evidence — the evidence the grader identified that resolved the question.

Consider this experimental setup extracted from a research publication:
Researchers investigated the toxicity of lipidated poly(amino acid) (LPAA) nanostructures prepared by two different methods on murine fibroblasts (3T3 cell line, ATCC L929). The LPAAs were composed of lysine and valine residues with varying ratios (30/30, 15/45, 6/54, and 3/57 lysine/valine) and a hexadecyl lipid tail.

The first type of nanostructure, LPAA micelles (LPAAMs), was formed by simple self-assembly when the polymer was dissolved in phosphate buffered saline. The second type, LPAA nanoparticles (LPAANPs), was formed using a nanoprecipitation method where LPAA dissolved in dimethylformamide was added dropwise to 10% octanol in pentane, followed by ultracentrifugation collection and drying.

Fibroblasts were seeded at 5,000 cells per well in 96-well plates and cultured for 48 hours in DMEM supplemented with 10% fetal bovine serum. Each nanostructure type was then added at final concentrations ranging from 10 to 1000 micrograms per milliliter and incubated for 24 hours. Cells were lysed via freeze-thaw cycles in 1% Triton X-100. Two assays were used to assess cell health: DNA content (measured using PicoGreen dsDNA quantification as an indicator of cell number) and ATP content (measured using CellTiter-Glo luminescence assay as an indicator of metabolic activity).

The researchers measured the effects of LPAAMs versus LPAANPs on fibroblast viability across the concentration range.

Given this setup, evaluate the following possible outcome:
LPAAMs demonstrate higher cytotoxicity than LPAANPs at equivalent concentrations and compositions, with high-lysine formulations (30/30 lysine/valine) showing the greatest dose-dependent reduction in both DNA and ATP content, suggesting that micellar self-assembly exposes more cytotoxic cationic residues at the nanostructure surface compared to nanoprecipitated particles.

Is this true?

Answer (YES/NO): NO